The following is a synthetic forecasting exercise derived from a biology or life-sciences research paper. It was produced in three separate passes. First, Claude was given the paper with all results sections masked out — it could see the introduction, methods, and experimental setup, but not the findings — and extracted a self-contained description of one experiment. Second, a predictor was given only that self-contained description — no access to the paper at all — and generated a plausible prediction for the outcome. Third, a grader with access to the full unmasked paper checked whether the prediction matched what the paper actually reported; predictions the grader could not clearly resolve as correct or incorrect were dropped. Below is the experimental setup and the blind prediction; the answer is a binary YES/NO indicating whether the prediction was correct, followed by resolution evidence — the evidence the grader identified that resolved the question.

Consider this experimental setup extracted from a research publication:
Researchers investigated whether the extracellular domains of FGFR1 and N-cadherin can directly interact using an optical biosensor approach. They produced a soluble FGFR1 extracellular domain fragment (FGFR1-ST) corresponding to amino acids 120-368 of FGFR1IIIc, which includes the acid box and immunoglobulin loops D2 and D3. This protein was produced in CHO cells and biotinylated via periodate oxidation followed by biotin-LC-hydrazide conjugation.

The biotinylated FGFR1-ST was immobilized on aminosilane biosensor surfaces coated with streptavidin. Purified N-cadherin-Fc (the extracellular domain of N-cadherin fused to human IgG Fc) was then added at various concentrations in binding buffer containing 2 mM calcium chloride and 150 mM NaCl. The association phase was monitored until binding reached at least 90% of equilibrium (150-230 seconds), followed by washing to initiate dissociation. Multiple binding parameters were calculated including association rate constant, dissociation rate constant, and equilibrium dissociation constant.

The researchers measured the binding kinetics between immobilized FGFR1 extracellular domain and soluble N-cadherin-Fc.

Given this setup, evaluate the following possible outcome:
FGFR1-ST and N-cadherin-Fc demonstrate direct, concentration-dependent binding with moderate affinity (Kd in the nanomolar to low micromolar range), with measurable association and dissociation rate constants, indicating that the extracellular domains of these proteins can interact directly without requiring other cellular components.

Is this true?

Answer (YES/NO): YES